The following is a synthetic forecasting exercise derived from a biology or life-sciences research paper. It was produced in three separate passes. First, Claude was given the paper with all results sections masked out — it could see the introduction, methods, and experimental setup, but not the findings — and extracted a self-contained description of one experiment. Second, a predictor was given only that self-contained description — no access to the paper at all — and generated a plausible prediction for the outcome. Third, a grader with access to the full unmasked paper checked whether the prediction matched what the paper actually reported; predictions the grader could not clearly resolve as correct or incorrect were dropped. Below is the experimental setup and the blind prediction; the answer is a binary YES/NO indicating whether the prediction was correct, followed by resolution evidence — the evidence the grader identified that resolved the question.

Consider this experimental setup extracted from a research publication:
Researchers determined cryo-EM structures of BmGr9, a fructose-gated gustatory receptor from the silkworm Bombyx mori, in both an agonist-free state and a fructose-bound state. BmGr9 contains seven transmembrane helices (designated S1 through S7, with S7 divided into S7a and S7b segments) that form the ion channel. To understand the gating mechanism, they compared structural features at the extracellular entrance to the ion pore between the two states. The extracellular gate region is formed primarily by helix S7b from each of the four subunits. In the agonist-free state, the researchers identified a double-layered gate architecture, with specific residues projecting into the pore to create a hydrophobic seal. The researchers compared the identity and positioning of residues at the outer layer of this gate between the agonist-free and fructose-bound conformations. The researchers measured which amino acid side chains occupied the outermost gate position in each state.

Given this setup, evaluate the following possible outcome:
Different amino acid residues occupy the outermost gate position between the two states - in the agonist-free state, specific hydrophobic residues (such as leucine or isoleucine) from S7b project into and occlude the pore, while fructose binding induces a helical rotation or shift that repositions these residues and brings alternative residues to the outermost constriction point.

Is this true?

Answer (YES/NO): YES